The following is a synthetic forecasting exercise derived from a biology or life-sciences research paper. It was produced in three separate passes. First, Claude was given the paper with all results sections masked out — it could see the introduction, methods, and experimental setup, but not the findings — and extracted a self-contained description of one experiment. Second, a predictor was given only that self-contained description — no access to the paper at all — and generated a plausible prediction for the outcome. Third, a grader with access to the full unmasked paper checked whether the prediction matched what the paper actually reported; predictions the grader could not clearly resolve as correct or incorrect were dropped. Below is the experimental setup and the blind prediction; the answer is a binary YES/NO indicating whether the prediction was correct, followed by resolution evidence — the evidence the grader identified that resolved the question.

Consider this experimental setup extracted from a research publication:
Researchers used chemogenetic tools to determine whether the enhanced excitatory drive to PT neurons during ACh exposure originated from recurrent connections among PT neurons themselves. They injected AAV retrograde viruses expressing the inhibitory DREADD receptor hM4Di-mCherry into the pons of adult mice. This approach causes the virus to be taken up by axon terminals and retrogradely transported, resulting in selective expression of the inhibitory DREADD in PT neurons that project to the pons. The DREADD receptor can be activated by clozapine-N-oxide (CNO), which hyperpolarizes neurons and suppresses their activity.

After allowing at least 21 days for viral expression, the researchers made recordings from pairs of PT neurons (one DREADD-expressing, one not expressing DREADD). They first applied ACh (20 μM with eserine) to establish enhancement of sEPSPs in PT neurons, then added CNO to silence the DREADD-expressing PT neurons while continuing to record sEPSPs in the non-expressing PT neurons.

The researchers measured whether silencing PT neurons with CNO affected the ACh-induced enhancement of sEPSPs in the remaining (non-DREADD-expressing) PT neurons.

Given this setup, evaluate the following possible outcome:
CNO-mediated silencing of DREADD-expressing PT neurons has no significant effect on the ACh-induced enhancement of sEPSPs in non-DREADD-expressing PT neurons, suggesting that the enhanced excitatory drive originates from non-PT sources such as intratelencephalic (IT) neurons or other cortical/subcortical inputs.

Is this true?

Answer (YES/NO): NO